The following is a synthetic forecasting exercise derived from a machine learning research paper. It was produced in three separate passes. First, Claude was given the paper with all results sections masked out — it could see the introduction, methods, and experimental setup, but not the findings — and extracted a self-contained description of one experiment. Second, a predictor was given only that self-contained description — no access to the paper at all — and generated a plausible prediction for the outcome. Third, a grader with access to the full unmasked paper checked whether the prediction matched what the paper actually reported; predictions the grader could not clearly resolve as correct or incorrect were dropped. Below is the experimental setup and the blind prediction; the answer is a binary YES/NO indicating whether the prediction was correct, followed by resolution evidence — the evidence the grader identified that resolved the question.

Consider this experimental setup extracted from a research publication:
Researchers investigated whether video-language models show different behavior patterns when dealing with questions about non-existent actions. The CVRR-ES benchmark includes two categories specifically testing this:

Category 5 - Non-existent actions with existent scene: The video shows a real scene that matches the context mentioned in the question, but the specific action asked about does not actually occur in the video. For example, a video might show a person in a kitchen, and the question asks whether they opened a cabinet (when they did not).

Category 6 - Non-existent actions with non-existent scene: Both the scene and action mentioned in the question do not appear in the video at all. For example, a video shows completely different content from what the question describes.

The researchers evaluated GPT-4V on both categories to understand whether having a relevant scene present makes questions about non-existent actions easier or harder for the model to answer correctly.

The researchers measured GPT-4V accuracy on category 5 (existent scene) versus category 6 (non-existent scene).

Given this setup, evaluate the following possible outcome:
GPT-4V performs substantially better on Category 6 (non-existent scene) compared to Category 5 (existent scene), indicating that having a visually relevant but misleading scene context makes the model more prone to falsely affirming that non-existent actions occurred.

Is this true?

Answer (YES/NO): YES